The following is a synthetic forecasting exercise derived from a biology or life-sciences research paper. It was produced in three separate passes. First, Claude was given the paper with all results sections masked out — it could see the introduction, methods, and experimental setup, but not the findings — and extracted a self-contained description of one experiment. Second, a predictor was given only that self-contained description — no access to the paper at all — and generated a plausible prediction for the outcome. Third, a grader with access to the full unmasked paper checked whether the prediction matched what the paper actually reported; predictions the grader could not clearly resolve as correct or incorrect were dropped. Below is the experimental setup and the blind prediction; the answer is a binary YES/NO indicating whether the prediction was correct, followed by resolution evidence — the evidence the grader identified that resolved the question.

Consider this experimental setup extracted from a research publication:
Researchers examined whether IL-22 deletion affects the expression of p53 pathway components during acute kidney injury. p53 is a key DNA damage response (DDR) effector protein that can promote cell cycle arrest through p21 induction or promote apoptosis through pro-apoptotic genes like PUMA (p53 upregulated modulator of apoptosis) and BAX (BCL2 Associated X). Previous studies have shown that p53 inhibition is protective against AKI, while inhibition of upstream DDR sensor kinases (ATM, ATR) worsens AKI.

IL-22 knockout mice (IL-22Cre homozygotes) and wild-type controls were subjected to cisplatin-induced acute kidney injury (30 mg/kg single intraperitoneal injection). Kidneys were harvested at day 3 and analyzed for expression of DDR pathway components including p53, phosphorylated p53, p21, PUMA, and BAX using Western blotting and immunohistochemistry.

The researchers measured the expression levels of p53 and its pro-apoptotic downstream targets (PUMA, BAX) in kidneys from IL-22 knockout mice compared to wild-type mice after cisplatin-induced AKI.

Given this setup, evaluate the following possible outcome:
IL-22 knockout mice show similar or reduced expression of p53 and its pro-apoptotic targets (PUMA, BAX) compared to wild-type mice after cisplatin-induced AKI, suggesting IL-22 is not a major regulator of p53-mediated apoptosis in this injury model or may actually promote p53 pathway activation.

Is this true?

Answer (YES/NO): YES